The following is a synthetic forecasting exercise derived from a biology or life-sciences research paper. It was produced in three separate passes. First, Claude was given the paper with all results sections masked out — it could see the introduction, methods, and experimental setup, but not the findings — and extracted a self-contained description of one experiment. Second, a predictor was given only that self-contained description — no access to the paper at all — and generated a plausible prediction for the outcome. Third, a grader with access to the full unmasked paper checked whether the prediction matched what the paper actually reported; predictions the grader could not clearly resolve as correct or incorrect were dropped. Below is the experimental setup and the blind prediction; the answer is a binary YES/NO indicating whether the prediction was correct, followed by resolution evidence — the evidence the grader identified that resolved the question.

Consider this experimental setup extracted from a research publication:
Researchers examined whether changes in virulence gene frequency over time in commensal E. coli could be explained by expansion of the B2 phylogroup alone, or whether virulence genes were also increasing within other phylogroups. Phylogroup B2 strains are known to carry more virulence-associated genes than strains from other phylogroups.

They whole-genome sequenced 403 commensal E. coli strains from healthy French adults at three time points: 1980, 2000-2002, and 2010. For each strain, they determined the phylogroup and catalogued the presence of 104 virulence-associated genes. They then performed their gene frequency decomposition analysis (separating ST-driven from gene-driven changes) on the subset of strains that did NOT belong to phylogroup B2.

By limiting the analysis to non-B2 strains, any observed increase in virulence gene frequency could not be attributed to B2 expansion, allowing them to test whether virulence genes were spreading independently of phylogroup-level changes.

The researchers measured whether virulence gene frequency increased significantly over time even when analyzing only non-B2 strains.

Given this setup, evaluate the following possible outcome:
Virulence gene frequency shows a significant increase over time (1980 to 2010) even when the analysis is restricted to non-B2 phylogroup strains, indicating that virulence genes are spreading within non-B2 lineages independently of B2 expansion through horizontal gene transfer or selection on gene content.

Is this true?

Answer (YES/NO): YES